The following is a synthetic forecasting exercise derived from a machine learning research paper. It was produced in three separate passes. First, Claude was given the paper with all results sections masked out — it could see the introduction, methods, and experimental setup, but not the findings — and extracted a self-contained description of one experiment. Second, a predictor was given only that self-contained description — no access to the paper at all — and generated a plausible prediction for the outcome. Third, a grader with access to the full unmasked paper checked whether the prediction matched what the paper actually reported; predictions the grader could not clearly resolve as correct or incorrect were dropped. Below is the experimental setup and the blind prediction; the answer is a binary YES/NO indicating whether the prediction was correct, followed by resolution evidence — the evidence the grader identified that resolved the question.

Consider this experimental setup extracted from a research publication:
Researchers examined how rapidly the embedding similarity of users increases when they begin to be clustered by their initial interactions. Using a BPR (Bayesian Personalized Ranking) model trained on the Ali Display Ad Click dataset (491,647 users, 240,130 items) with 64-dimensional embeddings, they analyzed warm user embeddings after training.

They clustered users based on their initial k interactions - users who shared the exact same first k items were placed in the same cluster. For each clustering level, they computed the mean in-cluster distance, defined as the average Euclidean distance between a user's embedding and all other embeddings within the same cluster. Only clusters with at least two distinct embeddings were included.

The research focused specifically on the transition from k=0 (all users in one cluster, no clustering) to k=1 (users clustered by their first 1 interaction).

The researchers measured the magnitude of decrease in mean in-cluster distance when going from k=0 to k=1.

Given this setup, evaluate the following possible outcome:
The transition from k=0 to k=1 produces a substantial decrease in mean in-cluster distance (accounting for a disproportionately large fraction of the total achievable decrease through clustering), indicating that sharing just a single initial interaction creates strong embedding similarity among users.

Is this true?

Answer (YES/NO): YES